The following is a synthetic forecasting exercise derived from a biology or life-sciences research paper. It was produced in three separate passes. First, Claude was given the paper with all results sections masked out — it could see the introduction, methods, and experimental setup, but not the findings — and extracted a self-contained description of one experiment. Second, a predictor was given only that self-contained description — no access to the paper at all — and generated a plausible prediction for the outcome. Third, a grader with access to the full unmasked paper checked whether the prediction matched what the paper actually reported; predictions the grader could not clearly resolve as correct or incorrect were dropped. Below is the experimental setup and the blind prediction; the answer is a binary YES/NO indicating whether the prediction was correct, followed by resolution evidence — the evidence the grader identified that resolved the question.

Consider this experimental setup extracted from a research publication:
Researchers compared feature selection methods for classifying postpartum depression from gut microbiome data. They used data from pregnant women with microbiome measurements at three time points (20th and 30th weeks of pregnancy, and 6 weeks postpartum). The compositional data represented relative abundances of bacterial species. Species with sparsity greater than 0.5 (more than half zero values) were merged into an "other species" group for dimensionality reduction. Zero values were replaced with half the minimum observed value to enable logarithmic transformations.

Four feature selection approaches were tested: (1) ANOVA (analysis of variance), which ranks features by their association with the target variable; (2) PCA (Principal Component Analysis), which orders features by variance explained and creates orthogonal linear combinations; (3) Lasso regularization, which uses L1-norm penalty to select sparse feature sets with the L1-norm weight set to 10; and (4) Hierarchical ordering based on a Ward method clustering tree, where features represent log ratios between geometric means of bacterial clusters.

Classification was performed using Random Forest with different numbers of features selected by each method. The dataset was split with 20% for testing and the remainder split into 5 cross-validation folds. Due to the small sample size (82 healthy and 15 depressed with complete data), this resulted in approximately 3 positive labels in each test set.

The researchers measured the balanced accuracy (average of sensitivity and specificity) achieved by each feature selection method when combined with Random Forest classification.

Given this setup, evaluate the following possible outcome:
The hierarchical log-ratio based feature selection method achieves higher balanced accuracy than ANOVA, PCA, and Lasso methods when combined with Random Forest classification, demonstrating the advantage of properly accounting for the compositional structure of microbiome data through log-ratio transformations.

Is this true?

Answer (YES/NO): NO